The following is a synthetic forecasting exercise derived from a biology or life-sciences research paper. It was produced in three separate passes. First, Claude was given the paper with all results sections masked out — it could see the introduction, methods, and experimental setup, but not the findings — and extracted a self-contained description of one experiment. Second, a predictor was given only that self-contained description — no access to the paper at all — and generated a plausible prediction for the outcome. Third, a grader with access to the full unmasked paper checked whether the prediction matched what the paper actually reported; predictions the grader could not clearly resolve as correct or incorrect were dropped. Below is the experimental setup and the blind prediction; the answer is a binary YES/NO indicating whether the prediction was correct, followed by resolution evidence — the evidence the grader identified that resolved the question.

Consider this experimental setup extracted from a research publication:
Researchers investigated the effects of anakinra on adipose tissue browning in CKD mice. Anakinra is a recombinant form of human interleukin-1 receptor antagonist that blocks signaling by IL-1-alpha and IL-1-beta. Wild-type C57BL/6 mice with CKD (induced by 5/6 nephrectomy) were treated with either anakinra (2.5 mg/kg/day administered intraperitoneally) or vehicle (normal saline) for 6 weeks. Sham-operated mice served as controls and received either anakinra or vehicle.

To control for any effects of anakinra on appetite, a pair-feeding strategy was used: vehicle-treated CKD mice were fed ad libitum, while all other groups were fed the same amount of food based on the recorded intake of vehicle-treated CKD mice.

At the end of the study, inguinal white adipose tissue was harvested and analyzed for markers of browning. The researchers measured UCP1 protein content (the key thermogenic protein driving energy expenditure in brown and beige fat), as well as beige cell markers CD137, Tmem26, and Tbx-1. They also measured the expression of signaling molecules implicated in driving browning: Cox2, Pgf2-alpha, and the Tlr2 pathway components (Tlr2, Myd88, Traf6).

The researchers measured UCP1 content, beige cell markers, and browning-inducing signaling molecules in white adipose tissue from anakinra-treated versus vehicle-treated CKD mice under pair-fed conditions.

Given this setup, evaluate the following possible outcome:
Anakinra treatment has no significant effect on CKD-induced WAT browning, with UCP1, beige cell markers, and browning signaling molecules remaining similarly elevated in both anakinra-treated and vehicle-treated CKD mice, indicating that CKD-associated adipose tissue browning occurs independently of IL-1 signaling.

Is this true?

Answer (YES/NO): NO